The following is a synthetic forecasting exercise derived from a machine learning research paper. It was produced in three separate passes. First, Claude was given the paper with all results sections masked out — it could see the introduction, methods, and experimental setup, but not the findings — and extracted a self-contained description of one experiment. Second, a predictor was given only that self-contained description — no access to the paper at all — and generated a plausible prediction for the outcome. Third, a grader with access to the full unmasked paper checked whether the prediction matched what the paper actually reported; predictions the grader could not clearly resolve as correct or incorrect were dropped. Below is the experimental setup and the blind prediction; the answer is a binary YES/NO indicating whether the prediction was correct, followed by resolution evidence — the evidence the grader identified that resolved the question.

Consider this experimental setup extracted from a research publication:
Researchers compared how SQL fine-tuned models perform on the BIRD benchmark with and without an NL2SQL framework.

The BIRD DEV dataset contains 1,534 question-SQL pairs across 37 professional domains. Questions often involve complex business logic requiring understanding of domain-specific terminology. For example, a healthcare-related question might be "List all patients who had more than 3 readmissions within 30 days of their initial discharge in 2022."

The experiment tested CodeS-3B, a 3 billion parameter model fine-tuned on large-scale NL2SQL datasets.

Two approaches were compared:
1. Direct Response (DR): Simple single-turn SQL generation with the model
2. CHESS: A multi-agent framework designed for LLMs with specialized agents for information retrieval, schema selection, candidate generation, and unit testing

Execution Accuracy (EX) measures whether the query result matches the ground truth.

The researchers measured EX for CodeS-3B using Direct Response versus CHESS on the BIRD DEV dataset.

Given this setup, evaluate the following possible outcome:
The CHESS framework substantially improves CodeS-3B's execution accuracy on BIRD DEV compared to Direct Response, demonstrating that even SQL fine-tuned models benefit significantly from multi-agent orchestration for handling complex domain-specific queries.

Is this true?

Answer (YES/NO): NO